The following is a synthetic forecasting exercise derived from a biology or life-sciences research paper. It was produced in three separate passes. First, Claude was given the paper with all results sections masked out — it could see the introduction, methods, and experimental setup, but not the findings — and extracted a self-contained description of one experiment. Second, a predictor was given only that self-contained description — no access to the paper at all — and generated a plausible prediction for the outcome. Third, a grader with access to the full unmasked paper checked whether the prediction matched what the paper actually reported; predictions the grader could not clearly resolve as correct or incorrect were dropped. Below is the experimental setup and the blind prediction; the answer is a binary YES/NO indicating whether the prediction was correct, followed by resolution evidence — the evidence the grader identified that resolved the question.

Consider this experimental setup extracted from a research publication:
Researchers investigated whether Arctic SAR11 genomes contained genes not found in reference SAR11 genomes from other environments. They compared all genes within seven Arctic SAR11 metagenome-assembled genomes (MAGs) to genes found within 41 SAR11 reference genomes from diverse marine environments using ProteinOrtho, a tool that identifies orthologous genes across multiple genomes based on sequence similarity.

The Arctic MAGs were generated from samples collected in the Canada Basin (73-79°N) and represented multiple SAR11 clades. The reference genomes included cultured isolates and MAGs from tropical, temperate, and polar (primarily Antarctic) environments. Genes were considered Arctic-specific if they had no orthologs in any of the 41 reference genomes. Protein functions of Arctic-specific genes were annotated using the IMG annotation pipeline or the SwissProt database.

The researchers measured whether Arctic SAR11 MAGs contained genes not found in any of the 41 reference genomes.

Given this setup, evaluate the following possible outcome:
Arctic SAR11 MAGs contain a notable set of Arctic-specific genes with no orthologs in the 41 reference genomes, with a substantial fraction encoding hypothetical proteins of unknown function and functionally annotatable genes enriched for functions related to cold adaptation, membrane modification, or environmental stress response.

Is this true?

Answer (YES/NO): NO